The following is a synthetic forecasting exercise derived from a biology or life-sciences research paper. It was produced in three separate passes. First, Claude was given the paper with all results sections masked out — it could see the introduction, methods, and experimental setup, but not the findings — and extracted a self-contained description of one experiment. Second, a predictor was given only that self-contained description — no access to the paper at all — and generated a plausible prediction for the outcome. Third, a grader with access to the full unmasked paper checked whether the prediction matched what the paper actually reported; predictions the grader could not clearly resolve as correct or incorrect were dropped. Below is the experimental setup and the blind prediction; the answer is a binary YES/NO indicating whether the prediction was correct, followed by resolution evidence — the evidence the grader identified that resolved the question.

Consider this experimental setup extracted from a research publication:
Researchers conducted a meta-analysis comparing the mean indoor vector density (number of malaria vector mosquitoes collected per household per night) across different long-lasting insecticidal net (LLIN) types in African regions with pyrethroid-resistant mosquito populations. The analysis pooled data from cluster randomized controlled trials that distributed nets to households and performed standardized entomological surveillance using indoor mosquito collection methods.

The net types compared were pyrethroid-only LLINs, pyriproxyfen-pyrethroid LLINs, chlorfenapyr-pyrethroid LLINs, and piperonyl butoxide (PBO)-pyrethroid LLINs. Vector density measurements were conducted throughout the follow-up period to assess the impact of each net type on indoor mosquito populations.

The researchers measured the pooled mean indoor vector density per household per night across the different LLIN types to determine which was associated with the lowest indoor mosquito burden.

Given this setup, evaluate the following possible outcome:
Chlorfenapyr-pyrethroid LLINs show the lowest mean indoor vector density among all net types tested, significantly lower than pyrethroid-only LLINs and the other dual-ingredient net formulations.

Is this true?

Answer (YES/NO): NO